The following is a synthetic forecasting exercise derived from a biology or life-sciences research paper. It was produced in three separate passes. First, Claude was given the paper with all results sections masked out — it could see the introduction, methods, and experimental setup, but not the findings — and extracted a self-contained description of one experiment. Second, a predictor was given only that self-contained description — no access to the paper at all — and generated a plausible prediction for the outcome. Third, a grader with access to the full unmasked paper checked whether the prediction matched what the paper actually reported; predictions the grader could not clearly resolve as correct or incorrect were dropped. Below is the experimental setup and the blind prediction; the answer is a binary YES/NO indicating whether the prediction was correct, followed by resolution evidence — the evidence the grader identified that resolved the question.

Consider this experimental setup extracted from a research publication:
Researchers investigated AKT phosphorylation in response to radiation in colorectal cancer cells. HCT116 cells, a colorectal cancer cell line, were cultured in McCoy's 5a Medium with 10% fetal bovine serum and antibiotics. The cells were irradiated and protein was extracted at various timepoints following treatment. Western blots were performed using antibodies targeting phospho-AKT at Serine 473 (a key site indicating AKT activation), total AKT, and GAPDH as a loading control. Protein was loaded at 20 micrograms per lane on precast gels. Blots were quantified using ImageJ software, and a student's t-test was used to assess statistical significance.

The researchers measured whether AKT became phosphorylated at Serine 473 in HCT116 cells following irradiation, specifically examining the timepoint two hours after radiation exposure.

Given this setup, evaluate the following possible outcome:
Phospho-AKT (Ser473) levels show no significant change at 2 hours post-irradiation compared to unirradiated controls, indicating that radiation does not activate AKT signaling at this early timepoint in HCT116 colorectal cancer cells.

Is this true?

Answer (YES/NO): NO